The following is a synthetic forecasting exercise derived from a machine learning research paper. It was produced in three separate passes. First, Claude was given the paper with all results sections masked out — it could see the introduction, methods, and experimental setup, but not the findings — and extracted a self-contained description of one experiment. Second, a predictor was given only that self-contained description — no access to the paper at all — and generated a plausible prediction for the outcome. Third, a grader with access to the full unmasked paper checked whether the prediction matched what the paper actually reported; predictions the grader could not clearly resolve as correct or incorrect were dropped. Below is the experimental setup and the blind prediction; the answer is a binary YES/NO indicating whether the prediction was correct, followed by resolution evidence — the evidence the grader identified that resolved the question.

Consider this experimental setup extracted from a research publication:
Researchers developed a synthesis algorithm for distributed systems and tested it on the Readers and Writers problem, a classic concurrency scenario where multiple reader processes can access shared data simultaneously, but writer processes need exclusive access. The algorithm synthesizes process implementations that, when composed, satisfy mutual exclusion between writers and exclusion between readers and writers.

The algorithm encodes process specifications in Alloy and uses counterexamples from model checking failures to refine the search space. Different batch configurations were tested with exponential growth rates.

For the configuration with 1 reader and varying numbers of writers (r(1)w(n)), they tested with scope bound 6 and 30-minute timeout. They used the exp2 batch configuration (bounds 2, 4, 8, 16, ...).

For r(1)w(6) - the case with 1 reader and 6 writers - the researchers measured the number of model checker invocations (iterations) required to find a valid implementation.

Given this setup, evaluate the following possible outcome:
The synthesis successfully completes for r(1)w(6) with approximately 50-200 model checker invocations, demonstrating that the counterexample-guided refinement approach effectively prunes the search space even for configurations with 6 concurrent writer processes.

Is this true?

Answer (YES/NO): NO